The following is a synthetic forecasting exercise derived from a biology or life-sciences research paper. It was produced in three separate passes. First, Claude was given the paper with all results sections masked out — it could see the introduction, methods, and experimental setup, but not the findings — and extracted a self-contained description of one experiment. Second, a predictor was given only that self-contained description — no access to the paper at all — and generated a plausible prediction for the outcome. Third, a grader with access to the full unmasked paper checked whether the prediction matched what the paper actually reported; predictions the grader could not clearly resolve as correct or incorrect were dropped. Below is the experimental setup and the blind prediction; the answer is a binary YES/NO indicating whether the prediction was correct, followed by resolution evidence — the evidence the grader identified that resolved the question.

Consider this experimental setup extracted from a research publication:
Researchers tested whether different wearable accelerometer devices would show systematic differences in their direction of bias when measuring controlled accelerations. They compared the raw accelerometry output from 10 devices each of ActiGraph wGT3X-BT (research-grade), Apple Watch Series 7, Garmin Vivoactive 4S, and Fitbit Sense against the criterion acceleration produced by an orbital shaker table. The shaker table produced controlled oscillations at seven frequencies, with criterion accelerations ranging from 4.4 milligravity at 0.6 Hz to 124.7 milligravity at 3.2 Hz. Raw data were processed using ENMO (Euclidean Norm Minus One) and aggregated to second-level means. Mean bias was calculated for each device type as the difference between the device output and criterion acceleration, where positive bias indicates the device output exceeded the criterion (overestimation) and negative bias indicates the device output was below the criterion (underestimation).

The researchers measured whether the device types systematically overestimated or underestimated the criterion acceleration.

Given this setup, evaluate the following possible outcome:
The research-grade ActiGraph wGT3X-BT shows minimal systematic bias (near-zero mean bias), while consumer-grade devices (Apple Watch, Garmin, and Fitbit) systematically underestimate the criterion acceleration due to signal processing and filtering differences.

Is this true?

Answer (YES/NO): YES